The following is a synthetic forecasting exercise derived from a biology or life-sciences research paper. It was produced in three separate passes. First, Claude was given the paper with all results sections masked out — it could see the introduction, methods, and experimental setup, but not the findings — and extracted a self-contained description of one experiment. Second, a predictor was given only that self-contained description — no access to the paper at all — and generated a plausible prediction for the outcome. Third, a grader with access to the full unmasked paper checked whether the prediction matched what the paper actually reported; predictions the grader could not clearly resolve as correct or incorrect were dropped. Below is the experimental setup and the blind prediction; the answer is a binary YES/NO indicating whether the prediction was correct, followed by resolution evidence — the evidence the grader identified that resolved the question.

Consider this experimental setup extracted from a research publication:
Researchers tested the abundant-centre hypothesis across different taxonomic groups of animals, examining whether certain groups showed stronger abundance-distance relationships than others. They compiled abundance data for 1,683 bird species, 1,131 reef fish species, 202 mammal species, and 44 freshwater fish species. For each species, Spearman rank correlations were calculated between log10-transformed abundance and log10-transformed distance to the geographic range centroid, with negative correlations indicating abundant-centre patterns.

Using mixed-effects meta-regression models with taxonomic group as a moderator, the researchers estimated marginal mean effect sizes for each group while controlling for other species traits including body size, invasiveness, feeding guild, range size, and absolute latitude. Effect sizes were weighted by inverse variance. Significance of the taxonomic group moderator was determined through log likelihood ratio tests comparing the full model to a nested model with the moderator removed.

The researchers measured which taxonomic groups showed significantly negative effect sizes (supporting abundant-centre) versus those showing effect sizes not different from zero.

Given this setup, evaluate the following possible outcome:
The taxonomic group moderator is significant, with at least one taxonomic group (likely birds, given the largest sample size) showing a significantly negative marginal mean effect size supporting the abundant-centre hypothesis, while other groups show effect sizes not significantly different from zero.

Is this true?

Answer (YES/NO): NO